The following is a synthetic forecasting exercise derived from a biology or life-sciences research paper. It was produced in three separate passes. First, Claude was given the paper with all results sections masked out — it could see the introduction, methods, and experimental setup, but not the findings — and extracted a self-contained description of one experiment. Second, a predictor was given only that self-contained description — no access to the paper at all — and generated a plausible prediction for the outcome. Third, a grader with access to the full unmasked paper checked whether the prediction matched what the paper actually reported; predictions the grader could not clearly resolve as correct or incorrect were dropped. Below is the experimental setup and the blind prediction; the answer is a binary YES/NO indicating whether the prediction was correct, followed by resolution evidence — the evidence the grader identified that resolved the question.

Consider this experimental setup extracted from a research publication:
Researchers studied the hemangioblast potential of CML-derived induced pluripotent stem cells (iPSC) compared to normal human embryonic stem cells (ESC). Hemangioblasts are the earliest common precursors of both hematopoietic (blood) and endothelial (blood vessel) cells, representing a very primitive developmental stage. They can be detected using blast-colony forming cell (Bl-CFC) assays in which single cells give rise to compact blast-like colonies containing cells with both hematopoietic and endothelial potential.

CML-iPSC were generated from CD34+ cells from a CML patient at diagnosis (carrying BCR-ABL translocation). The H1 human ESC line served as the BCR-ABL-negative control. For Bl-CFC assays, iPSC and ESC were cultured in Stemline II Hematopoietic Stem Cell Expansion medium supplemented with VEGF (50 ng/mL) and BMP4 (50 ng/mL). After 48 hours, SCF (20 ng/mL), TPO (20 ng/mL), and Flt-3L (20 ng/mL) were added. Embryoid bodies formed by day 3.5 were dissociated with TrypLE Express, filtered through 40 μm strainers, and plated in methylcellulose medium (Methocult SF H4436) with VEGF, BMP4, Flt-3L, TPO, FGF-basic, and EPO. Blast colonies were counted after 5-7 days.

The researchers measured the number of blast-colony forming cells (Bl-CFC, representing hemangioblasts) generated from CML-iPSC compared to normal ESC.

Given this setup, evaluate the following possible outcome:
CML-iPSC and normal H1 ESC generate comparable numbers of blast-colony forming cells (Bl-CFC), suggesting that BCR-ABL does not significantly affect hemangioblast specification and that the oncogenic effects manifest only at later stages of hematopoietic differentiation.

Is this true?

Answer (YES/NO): NO